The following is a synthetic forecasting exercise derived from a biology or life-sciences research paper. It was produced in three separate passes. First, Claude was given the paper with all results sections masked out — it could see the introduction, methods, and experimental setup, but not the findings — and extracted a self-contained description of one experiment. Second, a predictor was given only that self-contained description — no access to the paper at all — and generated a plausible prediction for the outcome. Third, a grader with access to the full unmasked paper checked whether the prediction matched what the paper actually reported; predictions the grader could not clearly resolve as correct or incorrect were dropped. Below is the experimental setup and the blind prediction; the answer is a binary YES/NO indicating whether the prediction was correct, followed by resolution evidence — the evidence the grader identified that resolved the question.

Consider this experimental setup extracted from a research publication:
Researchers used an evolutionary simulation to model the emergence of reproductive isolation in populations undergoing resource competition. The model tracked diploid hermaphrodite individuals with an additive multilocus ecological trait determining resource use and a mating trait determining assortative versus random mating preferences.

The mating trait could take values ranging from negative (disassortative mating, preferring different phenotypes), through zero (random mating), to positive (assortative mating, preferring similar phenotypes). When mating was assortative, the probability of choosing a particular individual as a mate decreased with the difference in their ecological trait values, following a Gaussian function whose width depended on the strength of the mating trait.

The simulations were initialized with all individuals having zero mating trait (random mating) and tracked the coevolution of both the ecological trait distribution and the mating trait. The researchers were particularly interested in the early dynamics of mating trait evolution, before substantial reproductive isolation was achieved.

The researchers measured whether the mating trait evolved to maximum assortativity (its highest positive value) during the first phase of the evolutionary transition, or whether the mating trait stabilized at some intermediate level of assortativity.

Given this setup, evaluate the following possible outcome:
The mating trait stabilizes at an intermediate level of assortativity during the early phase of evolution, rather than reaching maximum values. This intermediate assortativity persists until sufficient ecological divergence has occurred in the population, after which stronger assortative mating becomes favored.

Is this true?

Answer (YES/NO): YES